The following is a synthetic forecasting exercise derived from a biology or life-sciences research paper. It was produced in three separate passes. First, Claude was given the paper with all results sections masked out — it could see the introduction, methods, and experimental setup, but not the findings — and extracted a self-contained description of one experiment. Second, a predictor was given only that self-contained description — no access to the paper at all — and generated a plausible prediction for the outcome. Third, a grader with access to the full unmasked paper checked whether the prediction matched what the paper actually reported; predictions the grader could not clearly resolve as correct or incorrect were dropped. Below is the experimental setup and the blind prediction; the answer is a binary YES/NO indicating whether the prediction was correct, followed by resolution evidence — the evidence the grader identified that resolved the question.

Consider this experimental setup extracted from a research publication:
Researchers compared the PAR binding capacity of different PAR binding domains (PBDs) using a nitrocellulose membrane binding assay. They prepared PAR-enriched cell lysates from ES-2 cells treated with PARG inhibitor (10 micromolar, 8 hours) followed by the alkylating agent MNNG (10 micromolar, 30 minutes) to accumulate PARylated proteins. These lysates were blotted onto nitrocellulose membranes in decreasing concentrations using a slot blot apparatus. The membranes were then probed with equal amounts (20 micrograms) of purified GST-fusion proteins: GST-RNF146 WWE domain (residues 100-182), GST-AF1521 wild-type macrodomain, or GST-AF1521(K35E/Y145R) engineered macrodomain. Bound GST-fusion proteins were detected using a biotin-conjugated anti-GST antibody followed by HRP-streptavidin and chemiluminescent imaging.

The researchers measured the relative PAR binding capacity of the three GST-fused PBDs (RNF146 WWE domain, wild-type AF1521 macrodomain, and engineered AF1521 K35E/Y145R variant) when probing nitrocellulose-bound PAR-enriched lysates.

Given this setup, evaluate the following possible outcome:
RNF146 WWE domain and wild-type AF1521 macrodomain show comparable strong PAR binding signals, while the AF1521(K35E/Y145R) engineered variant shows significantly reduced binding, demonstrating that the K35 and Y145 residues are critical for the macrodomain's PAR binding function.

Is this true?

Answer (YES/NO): NO